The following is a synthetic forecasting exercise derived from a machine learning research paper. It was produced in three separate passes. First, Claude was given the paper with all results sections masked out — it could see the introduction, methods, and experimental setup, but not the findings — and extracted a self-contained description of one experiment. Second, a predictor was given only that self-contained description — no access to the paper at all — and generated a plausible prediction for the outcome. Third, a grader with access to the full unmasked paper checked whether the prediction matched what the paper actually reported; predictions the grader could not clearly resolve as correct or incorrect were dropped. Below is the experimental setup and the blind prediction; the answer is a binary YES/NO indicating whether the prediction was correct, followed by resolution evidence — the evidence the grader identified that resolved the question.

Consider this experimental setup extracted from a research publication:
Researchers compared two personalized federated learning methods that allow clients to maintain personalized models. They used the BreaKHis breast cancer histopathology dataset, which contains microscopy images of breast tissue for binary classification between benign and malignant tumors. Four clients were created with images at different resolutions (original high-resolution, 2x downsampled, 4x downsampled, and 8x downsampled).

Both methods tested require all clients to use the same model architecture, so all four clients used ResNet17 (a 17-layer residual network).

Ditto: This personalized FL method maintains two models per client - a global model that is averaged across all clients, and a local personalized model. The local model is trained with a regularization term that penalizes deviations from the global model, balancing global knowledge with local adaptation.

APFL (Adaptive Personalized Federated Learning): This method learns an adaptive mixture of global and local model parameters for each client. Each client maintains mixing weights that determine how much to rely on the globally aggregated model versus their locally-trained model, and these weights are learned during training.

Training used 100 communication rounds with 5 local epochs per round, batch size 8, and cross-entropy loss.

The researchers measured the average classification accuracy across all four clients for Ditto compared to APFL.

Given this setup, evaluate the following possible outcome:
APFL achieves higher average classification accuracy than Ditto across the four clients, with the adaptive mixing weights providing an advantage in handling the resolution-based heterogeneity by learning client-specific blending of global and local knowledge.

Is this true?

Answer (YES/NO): YES